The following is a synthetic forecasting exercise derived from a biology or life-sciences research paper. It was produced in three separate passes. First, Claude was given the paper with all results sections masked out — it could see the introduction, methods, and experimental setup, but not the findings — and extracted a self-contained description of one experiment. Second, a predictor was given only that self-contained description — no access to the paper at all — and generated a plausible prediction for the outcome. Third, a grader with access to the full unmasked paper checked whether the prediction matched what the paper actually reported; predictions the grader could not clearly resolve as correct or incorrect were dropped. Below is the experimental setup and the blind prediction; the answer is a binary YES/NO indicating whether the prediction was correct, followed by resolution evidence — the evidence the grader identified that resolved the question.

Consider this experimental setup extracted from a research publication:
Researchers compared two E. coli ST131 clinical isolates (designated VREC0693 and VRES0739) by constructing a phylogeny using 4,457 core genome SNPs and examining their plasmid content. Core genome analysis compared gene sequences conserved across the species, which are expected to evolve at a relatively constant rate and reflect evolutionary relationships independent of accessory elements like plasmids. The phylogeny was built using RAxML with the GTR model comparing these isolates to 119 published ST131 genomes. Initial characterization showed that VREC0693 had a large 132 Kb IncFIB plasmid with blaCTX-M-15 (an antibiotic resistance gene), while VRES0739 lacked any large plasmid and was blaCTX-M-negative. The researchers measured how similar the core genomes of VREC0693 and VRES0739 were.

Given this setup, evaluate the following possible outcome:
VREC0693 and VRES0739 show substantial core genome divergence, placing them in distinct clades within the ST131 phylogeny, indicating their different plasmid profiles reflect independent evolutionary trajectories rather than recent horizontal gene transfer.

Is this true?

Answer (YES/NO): NO